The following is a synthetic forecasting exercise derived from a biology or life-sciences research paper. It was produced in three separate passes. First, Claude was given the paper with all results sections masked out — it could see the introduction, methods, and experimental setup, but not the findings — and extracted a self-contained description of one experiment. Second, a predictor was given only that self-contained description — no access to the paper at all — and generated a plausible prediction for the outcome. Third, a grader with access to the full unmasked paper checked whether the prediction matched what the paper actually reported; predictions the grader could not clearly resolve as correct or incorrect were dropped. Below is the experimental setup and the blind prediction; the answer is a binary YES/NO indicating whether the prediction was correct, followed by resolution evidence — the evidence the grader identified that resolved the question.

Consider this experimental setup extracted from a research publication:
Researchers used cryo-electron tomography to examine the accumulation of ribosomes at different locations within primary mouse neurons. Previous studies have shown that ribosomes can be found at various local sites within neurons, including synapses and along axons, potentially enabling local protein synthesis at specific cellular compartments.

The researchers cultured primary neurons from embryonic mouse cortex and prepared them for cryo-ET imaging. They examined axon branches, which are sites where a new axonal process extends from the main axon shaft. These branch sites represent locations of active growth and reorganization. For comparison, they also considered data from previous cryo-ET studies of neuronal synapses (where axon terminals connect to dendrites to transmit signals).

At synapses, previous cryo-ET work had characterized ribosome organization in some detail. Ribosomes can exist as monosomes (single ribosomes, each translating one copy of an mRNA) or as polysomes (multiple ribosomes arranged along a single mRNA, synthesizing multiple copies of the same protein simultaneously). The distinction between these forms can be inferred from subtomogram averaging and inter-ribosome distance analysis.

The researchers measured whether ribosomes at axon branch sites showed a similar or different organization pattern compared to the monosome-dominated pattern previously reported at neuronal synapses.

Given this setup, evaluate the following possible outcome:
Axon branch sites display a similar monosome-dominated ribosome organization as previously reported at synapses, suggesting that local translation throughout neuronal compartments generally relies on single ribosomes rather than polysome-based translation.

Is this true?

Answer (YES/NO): NO